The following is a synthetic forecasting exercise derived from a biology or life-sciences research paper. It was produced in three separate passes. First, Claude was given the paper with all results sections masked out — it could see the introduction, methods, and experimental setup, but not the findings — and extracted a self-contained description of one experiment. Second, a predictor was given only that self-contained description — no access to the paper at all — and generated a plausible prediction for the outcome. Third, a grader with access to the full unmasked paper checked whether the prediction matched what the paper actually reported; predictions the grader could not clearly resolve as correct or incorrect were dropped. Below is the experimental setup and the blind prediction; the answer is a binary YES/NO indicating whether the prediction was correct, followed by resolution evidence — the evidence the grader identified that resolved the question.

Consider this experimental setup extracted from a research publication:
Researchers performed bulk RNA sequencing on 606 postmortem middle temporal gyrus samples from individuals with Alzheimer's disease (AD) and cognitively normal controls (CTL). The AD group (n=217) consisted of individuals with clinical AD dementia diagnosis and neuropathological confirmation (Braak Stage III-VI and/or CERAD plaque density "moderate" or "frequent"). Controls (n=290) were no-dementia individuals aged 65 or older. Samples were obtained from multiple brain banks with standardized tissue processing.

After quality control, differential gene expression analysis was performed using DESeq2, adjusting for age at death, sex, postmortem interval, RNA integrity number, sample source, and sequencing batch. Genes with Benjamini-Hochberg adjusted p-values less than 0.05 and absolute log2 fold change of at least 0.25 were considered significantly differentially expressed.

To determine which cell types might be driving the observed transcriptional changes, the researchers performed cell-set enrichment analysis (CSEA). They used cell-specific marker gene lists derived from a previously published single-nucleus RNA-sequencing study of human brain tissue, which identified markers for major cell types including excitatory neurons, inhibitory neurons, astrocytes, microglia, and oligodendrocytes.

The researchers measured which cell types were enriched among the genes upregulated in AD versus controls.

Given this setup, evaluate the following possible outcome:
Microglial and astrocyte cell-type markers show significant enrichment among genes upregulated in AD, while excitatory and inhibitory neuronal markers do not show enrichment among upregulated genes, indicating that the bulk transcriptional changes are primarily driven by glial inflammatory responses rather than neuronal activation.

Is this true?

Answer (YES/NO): NO